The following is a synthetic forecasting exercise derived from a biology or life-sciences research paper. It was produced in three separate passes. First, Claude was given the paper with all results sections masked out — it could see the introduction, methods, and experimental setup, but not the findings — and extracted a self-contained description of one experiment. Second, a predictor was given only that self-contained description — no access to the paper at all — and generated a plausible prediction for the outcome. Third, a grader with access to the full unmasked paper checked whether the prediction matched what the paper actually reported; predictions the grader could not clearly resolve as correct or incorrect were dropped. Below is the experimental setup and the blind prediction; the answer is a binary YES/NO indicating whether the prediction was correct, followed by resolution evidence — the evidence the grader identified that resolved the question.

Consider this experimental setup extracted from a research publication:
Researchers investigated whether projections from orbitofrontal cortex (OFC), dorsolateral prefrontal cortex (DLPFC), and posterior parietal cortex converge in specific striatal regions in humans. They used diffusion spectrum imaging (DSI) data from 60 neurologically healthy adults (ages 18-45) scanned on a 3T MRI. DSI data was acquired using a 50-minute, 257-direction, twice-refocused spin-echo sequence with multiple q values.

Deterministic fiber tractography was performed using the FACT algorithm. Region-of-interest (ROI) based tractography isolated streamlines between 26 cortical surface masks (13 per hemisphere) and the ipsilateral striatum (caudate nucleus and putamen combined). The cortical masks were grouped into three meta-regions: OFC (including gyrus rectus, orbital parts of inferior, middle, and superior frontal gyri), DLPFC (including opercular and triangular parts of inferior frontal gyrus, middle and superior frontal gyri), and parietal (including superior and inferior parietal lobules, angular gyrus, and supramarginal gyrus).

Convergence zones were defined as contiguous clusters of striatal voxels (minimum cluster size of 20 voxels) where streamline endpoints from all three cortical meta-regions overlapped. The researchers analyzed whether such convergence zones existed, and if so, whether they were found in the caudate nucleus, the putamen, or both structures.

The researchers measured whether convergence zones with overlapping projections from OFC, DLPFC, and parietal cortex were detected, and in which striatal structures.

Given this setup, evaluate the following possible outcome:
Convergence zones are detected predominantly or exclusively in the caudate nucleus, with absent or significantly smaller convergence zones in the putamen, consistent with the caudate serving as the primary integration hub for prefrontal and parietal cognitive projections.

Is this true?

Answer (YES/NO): NO